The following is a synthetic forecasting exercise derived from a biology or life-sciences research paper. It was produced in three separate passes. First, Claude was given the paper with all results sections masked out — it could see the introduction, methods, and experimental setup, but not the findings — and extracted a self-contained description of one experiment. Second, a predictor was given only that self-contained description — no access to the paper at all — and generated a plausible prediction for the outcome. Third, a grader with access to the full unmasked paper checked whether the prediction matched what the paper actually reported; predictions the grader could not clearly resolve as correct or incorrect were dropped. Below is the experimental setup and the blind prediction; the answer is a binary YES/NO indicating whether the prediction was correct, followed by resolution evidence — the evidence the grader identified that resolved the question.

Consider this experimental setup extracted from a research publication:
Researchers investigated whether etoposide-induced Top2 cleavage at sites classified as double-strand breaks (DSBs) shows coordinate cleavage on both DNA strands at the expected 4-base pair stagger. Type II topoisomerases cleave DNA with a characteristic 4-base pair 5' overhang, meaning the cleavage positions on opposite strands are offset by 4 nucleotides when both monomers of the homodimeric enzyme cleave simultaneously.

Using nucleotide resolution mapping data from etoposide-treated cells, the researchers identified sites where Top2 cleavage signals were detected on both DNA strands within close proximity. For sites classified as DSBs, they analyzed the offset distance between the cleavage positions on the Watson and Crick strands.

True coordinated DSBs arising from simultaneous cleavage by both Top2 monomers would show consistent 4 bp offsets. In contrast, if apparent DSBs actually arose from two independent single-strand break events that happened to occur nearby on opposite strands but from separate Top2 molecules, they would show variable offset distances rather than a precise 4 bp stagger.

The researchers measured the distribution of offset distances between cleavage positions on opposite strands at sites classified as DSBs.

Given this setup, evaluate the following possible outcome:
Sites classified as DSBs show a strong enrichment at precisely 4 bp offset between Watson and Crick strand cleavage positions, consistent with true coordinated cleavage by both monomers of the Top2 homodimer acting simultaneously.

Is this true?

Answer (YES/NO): NO